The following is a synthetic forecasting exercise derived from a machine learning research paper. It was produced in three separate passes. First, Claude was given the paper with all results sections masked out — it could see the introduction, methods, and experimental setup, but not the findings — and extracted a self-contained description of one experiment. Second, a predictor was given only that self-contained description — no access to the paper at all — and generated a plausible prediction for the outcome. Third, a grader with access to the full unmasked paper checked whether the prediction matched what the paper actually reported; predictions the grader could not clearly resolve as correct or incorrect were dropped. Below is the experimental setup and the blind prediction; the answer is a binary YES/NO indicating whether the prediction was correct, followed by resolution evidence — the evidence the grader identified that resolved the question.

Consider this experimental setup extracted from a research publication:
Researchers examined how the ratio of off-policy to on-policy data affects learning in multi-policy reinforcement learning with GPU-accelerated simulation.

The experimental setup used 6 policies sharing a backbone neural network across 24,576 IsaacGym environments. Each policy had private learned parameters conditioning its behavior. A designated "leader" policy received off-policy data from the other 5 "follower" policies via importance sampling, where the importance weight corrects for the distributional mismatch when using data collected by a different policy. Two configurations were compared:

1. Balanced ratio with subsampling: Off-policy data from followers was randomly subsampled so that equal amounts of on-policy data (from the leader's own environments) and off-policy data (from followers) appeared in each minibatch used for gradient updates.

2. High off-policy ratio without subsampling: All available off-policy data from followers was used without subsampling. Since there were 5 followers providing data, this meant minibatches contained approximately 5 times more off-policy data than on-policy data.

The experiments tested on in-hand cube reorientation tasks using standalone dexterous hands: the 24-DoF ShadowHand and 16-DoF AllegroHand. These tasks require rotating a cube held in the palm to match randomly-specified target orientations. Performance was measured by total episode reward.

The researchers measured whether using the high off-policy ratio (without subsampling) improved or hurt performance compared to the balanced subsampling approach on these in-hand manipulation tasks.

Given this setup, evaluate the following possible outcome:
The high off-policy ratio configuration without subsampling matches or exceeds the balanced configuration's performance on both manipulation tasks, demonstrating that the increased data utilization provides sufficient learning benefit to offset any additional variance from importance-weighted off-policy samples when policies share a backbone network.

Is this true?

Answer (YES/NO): NO